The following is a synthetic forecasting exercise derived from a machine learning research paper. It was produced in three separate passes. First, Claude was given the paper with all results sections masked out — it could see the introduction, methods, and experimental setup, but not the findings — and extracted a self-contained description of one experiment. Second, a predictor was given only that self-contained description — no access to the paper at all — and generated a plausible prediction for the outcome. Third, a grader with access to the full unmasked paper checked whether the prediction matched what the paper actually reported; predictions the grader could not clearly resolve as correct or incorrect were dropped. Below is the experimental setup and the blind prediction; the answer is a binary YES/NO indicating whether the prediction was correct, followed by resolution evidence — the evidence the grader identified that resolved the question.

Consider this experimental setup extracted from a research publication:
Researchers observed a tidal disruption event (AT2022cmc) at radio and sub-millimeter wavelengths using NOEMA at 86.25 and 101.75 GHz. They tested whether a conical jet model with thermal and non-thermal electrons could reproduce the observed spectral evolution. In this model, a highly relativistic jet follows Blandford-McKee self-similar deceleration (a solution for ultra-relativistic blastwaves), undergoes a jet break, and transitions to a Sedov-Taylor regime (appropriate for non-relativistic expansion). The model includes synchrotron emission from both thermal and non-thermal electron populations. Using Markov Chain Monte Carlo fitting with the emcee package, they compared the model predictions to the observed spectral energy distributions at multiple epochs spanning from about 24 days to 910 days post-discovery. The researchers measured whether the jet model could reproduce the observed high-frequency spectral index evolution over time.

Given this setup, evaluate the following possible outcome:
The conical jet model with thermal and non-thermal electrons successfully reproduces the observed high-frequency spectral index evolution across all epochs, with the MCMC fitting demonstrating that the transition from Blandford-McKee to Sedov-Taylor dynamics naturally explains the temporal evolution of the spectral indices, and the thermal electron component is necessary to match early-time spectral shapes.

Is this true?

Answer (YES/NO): NO